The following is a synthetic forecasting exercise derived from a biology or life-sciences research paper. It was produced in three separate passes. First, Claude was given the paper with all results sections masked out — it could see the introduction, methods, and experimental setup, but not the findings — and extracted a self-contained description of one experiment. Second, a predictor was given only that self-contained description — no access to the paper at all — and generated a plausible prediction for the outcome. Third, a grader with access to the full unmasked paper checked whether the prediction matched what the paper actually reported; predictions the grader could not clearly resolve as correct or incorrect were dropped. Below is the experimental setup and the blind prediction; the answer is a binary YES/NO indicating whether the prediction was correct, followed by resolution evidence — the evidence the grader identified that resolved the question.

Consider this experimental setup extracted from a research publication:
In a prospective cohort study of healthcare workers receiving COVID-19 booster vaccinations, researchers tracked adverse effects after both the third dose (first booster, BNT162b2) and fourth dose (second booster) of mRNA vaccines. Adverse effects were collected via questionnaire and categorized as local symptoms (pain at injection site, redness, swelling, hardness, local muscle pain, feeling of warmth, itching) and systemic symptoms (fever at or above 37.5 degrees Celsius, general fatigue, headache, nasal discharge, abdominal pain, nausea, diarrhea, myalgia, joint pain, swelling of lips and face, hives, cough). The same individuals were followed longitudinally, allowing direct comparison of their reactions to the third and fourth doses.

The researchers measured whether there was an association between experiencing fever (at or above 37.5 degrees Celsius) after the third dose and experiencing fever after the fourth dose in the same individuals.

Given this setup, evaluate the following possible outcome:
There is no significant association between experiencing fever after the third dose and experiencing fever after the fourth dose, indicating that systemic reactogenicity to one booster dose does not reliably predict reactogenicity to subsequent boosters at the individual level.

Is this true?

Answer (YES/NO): NO